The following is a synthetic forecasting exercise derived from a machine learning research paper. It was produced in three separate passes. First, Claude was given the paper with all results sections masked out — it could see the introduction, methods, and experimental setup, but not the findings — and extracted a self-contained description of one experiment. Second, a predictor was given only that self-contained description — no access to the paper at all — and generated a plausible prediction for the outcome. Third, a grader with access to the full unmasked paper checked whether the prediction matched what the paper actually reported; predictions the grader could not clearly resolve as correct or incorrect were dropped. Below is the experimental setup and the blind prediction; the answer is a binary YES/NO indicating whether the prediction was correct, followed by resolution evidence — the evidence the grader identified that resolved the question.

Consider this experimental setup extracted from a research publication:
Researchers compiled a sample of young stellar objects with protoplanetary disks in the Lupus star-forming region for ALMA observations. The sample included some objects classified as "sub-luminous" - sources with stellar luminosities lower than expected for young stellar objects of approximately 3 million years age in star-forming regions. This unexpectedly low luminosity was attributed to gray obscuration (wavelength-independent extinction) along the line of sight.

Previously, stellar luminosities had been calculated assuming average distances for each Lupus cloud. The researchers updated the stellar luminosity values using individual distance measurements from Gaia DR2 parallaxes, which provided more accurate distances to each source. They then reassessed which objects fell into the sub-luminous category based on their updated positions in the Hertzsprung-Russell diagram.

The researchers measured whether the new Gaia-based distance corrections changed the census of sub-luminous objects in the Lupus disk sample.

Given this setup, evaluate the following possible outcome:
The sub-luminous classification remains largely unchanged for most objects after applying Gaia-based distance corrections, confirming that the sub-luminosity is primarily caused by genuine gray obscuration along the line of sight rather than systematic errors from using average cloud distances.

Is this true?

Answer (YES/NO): NO